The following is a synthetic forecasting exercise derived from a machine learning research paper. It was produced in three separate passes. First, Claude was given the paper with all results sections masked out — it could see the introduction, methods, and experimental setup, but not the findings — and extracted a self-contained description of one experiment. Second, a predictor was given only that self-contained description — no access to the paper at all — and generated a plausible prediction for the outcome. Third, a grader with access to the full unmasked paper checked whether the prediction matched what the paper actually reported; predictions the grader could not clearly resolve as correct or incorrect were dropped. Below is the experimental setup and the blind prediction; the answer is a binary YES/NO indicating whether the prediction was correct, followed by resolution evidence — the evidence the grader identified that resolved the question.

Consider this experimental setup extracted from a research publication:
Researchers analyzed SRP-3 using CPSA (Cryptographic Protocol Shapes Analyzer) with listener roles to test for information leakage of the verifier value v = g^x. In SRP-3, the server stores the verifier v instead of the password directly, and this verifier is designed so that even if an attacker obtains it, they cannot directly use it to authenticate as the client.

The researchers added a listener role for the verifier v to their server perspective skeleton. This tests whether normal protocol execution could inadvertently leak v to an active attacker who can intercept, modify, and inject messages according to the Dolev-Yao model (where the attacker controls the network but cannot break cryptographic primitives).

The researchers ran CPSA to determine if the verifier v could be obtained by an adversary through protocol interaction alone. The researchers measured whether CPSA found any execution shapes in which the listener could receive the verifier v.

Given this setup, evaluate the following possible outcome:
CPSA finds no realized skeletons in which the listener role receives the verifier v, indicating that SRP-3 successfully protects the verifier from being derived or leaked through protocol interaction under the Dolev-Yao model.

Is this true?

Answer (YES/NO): YES